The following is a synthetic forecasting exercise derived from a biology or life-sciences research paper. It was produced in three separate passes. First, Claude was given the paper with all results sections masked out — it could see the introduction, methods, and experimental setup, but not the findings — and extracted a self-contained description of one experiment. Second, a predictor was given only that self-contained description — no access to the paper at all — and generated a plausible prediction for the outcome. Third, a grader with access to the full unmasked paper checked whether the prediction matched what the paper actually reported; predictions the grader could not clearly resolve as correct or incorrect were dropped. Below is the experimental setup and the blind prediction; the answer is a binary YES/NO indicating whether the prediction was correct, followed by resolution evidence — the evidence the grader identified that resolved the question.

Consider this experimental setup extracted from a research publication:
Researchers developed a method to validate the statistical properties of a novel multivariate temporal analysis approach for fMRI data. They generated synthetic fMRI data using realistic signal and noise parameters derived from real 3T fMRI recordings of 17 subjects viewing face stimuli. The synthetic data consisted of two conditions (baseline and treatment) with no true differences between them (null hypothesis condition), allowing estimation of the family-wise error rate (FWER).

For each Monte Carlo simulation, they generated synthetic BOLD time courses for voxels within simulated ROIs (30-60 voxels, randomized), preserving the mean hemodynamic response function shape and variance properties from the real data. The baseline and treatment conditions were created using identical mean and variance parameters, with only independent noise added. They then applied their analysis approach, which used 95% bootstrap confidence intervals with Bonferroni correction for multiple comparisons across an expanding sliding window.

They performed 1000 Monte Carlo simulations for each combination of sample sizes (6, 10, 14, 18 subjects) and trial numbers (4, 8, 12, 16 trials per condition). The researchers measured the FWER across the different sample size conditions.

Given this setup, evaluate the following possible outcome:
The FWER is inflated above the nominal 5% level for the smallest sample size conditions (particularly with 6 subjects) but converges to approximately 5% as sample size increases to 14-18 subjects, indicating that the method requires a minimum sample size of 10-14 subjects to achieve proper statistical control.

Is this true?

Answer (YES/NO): NO